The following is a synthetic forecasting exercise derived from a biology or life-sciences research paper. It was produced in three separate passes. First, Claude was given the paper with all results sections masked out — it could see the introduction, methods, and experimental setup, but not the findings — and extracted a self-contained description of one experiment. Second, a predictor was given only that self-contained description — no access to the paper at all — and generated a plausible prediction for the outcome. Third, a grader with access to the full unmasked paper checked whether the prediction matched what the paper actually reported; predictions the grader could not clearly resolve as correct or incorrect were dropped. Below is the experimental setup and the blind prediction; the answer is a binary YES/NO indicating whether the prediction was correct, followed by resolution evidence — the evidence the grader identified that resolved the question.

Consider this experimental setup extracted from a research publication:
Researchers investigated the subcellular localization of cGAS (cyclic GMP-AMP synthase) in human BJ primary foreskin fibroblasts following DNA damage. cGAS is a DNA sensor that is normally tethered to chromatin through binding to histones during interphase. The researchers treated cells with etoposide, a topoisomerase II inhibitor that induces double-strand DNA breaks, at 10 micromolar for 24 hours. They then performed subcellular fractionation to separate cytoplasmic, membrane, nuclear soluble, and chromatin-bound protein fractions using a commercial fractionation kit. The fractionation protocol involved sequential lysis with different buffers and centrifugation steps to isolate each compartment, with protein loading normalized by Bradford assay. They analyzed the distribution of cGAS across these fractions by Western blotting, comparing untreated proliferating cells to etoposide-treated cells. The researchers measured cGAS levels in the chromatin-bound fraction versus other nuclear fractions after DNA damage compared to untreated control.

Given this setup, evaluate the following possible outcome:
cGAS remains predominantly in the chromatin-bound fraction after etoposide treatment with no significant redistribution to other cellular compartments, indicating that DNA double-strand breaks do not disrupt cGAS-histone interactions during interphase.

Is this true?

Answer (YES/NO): NO